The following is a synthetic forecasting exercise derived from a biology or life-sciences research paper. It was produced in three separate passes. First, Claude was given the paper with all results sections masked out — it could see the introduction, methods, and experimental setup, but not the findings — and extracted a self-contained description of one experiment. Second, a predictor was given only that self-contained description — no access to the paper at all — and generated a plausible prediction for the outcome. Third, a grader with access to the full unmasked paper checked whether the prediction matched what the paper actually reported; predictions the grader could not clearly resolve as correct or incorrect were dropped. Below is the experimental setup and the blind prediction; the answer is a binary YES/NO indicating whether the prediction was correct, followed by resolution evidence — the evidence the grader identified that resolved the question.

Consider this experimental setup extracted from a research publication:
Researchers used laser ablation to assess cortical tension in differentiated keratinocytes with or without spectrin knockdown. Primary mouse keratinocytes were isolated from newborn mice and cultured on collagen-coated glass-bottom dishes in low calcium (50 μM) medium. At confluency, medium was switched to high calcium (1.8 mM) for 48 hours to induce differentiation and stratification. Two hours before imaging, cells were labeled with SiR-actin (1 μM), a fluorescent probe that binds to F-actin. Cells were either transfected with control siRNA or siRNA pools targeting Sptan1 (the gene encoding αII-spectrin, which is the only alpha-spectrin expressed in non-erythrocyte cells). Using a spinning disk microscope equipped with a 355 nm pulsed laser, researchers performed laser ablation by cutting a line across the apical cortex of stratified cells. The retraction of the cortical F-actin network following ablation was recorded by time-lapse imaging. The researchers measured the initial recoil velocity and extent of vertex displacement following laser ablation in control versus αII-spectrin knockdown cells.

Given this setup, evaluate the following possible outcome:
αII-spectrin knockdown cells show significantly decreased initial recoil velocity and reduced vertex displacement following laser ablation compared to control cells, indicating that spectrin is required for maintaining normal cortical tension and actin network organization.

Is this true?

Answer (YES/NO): NO